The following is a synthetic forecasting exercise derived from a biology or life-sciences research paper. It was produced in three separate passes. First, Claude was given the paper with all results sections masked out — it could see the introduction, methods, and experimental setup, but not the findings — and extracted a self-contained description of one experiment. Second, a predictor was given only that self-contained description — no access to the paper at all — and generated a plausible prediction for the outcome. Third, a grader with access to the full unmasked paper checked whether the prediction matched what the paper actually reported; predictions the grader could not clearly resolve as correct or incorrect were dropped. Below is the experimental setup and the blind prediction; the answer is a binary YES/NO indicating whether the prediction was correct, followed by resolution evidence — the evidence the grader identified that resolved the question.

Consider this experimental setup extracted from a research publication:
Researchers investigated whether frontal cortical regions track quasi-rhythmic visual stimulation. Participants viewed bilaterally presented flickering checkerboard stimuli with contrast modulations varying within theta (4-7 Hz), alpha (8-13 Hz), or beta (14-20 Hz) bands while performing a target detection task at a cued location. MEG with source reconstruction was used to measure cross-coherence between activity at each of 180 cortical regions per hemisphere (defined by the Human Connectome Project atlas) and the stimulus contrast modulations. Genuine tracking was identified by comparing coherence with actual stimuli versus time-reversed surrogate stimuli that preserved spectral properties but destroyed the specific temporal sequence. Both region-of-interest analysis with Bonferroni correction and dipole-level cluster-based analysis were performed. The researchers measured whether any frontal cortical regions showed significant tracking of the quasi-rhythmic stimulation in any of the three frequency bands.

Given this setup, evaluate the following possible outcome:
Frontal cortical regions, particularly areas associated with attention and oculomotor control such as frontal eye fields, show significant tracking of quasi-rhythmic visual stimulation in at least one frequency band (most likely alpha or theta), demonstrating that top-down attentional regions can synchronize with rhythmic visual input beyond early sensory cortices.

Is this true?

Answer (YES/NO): NO